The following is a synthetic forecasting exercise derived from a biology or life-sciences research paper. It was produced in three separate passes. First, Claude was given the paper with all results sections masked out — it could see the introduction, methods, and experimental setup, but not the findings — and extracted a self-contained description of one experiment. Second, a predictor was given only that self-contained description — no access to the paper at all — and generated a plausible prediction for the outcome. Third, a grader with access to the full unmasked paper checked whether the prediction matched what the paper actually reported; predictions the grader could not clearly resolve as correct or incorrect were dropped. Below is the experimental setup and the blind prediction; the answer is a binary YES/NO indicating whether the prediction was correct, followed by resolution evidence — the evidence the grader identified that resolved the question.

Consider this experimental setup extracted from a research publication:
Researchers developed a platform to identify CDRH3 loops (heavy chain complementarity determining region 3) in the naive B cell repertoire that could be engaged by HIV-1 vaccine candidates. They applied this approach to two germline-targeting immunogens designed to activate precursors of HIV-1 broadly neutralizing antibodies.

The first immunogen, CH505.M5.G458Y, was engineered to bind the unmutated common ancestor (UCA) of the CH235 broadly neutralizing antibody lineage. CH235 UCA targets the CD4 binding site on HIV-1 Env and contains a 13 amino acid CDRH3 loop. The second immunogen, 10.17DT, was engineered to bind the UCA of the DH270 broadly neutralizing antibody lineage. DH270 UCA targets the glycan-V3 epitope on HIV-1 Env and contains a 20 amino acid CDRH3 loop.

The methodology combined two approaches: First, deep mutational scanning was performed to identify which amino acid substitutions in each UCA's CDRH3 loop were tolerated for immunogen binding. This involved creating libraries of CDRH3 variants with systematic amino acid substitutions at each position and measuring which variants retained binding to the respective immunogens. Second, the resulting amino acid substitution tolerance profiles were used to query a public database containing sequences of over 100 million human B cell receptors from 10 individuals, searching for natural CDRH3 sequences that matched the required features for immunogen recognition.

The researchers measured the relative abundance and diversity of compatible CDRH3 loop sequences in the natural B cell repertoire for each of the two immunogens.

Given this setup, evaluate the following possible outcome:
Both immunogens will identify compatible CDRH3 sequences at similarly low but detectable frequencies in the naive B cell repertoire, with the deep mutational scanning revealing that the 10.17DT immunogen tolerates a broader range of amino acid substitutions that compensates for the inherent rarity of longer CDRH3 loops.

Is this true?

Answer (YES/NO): NO